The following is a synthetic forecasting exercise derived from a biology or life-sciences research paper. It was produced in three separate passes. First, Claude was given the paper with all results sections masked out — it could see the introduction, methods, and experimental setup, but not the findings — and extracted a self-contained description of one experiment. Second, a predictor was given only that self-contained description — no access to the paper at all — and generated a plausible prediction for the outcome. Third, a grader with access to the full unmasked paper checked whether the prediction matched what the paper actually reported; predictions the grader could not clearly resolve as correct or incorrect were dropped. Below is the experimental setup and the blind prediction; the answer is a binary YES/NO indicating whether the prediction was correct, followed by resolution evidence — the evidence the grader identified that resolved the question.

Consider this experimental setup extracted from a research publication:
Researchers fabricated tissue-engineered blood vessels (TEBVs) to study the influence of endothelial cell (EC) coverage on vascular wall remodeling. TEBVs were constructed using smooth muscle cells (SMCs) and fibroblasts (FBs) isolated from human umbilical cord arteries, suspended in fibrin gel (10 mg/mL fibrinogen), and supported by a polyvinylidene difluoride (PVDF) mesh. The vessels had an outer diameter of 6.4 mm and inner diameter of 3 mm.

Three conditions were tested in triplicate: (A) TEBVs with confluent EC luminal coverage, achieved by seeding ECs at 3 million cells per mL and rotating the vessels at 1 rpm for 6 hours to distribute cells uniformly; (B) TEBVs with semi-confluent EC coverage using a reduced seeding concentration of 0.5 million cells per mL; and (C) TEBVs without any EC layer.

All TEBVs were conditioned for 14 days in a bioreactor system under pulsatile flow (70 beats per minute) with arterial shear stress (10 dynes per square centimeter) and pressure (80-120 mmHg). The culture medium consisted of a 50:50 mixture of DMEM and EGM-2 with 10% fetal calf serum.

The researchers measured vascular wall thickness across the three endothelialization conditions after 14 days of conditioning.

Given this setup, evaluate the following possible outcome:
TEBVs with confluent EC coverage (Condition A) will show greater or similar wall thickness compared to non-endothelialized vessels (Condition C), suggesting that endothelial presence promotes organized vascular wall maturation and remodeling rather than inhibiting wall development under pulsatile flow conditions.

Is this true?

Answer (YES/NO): NO